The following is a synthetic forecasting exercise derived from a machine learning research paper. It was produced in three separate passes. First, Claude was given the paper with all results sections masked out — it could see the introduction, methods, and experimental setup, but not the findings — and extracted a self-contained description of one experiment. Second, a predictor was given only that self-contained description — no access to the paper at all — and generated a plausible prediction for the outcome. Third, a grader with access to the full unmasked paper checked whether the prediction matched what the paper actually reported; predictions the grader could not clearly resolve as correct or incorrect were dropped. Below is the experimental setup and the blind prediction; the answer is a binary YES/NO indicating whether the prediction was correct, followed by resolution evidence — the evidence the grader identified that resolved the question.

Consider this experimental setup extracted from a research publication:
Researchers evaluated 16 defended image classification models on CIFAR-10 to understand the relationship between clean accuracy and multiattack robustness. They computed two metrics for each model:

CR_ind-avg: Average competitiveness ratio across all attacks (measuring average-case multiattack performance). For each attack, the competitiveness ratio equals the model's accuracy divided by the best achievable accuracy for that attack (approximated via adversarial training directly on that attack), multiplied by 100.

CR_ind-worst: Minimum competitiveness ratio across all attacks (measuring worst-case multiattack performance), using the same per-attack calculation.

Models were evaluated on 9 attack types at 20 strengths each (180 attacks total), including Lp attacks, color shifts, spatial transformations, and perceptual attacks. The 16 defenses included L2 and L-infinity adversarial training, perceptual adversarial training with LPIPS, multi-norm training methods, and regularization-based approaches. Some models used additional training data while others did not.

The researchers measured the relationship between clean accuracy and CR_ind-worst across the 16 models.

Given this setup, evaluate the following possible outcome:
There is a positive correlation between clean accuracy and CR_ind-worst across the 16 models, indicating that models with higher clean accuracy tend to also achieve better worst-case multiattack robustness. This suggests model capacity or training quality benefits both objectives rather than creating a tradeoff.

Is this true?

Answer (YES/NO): NO